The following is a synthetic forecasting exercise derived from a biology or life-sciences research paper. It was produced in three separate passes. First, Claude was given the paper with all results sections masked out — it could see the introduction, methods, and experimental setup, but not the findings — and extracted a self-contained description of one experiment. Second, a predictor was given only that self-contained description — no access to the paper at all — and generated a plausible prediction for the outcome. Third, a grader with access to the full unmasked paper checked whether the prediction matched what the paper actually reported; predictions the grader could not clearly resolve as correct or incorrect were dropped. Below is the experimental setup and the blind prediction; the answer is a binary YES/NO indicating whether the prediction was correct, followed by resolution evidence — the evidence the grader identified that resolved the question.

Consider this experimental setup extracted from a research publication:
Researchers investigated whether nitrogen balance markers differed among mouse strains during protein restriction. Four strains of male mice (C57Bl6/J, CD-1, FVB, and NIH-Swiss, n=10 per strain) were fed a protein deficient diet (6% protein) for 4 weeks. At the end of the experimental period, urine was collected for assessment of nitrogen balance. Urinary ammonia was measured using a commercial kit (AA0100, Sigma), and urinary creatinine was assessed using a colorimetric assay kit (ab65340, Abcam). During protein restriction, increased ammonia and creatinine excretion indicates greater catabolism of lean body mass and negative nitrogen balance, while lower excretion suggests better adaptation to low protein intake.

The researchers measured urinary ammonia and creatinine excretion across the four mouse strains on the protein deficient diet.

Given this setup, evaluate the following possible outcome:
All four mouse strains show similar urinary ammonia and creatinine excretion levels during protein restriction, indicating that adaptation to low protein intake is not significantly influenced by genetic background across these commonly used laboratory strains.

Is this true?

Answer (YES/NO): NO